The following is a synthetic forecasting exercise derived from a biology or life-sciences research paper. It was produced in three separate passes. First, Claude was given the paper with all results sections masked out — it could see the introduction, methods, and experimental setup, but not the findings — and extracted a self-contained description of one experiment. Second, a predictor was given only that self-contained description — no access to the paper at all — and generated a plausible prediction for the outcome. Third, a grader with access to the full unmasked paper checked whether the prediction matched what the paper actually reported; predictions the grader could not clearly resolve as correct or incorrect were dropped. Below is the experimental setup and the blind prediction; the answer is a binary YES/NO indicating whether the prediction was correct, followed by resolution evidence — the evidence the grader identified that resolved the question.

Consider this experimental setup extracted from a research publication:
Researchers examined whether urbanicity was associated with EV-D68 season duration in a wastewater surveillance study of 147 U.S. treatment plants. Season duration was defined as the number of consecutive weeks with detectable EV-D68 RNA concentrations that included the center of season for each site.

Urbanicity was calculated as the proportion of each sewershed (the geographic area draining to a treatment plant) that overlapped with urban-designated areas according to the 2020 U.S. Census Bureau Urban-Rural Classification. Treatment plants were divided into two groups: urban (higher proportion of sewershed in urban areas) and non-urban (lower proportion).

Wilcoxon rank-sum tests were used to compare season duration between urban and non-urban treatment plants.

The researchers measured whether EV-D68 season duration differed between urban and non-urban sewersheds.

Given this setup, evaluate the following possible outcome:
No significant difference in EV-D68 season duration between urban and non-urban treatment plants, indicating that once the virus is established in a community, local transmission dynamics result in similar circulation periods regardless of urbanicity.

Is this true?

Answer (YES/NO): NO